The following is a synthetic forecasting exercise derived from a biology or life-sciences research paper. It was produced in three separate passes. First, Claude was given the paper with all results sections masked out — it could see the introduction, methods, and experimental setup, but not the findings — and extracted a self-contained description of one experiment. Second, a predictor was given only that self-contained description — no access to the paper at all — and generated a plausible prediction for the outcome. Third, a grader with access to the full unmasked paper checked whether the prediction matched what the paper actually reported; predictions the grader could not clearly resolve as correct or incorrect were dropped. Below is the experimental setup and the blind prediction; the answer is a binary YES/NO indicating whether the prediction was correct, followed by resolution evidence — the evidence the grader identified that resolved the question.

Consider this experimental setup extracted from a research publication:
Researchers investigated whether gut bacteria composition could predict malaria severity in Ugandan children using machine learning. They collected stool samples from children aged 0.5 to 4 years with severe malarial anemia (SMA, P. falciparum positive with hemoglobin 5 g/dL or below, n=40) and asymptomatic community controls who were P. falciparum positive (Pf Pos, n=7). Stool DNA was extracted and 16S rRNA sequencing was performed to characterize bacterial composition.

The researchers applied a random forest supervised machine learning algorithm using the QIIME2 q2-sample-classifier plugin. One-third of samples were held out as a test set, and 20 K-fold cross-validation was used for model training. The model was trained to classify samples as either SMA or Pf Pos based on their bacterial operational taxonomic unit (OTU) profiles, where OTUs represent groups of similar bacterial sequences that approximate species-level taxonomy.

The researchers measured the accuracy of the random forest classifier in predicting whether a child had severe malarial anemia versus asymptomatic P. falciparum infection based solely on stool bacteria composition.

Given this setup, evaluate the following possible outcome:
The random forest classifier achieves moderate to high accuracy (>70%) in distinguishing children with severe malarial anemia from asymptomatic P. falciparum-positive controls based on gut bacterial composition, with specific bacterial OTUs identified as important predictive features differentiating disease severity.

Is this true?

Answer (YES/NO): NO